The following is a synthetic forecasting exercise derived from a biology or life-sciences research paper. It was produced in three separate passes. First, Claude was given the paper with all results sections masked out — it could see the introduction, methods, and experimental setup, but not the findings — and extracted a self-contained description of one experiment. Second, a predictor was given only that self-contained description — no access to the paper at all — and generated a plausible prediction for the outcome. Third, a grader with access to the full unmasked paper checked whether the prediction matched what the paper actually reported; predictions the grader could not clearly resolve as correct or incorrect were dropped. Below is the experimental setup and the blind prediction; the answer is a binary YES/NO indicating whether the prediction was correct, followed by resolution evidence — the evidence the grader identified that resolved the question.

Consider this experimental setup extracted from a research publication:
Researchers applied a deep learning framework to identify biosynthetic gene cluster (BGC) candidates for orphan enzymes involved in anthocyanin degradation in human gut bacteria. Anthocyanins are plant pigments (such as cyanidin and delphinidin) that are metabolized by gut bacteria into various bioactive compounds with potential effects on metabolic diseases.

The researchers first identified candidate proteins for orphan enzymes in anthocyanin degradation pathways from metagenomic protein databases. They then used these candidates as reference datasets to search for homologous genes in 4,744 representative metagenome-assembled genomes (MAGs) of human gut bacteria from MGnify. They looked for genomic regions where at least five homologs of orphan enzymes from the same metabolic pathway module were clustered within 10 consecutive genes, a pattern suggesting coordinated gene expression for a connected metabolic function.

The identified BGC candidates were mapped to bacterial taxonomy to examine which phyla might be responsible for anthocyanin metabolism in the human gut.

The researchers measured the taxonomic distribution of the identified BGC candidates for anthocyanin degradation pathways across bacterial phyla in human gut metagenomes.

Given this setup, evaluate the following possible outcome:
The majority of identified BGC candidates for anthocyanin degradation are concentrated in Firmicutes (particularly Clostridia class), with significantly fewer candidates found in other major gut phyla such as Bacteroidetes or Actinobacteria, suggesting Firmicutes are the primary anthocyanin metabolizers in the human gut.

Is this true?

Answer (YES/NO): NO